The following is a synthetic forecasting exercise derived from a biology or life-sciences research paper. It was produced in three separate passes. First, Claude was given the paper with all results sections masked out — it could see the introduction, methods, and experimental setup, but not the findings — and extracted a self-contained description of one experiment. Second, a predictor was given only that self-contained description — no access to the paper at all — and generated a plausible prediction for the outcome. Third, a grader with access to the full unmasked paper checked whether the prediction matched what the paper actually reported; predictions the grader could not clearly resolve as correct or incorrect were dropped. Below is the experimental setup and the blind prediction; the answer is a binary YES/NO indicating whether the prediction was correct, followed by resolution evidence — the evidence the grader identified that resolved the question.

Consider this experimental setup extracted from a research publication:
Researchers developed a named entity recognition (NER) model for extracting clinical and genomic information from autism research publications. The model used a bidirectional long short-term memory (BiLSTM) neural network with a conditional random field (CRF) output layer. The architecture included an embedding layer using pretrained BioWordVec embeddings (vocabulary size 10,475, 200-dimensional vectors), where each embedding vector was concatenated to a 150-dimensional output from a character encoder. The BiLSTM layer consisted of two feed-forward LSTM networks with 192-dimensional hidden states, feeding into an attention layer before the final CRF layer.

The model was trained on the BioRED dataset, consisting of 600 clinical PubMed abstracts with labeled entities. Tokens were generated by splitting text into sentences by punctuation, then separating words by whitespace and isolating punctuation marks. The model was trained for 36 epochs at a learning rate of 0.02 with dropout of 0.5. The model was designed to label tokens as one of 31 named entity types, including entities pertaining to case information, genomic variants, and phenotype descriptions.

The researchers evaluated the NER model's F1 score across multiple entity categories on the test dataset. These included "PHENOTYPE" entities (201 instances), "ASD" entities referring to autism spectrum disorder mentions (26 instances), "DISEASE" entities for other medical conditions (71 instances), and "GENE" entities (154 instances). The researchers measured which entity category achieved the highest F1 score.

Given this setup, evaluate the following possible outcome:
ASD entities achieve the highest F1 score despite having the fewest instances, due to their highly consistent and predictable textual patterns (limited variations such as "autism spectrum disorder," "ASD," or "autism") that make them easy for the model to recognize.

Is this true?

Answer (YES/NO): YES